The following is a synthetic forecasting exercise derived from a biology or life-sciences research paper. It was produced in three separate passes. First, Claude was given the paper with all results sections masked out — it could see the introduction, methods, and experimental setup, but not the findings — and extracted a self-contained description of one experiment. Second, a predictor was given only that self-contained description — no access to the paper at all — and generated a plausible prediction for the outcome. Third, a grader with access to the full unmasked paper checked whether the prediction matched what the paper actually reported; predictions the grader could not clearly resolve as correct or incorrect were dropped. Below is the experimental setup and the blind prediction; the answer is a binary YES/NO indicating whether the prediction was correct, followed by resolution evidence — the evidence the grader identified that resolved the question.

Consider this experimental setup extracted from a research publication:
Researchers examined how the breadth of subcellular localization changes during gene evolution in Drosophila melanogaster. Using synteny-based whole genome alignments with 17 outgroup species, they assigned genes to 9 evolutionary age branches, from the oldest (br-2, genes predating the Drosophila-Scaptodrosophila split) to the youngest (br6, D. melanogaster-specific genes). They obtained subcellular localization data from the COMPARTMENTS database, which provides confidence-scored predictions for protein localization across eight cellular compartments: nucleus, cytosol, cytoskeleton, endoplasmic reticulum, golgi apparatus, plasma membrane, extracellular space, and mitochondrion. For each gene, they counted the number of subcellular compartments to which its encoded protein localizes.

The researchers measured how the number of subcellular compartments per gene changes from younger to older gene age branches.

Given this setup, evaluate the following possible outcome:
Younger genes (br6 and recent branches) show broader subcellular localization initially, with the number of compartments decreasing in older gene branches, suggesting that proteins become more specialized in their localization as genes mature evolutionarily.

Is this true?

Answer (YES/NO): NO